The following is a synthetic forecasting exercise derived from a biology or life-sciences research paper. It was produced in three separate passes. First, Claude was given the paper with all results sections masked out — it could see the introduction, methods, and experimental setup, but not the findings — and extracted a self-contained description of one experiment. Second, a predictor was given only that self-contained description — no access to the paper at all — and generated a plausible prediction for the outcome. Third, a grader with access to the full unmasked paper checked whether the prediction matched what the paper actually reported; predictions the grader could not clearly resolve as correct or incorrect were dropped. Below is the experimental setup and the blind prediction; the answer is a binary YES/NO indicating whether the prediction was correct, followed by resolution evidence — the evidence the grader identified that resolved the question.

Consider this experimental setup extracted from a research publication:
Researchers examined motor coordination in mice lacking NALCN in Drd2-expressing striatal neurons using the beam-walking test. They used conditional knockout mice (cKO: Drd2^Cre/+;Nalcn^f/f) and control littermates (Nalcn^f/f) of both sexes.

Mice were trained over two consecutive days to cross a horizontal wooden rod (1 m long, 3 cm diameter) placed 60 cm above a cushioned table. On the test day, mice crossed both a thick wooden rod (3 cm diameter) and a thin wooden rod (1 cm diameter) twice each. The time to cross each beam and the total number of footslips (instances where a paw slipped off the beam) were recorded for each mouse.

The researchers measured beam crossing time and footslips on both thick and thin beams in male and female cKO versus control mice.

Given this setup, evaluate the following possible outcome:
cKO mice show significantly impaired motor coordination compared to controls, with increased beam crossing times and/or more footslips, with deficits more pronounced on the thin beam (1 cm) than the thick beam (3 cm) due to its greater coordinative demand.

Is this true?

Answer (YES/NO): NO